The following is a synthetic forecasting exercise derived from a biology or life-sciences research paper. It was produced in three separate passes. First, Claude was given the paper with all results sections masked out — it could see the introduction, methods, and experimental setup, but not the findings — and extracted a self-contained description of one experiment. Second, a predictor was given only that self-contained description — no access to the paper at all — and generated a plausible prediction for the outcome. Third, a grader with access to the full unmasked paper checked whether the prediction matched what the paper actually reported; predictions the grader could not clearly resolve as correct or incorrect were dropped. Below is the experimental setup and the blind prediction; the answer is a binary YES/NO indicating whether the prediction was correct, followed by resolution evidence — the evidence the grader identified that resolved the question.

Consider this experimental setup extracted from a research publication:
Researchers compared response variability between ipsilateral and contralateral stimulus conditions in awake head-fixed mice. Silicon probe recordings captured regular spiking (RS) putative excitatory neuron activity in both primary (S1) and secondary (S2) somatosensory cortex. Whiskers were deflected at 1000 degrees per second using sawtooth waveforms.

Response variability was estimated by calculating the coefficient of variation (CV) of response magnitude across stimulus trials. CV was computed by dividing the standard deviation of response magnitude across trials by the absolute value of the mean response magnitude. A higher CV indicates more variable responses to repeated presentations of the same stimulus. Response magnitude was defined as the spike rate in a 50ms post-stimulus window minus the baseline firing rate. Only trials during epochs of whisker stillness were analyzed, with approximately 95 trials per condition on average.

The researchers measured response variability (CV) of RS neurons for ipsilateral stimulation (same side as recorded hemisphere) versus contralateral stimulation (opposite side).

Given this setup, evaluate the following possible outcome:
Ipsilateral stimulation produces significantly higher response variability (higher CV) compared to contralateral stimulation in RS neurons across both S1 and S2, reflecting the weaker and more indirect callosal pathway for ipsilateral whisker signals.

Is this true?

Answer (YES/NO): NO